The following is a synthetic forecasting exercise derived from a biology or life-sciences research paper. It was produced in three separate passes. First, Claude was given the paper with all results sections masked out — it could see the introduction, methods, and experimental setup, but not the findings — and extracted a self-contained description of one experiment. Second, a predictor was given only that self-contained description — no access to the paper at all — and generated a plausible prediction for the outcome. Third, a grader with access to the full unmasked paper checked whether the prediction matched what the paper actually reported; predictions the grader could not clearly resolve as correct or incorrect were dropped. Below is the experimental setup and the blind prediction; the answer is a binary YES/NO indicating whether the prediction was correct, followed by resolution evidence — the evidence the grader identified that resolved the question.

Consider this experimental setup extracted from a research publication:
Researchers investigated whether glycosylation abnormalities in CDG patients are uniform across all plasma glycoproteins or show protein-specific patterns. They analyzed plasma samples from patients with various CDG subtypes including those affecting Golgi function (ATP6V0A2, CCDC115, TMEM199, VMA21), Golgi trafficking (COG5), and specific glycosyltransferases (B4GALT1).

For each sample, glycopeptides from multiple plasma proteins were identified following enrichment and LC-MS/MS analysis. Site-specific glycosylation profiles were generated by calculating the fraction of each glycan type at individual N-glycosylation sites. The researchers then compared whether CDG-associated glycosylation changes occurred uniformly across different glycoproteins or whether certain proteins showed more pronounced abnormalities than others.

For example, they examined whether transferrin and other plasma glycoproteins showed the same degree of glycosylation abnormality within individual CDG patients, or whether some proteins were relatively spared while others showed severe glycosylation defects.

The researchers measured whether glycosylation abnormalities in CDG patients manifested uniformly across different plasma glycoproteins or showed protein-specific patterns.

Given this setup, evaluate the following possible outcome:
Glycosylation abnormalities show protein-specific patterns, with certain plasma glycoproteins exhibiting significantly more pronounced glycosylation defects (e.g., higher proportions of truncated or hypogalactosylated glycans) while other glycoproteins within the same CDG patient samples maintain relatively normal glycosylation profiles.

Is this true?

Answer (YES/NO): YES